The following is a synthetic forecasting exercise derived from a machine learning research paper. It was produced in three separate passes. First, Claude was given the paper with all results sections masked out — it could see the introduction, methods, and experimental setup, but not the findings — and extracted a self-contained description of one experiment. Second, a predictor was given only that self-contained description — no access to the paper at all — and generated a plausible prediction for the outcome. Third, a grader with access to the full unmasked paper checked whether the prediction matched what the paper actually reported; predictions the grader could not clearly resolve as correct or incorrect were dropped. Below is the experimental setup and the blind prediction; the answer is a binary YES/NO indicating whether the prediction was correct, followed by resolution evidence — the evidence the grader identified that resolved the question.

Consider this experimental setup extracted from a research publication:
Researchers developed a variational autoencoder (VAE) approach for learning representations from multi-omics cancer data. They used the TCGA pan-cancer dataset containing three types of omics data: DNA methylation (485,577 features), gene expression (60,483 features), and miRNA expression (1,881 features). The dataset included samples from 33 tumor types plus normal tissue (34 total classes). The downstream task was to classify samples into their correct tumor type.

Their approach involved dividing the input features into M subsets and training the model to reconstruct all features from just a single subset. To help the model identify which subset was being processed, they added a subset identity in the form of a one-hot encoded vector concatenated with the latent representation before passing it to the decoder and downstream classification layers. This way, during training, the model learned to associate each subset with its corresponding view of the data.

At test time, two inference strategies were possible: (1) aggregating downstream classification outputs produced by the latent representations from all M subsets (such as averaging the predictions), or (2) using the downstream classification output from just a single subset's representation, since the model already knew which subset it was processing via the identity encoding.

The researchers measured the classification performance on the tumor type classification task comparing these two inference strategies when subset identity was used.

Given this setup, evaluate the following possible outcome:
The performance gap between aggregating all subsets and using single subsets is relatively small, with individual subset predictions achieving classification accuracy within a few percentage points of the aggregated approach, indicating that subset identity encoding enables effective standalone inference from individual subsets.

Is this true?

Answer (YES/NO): YES